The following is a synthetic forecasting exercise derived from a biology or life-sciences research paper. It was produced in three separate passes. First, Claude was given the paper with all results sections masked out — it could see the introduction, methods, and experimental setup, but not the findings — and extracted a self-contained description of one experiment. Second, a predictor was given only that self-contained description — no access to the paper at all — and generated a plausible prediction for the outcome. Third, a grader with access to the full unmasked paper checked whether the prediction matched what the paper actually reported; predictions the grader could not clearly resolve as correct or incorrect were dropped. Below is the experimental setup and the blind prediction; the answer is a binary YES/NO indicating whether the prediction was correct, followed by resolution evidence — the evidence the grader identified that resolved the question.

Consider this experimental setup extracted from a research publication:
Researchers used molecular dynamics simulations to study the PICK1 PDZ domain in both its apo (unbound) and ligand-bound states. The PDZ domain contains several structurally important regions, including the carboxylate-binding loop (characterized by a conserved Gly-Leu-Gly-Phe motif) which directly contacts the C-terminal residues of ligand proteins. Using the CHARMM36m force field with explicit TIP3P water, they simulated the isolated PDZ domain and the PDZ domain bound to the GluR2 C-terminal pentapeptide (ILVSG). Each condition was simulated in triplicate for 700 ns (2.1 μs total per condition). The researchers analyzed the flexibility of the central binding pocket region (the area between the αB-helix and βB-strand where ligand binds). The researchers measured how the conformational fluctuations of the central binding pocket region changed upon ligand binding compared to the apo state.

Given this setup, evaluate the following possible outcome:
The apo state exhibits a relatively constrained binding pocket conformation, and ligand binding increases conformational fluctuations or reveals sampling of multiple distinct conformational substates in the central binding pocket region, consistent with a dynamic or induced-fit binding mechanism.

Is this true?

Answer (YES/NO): NO